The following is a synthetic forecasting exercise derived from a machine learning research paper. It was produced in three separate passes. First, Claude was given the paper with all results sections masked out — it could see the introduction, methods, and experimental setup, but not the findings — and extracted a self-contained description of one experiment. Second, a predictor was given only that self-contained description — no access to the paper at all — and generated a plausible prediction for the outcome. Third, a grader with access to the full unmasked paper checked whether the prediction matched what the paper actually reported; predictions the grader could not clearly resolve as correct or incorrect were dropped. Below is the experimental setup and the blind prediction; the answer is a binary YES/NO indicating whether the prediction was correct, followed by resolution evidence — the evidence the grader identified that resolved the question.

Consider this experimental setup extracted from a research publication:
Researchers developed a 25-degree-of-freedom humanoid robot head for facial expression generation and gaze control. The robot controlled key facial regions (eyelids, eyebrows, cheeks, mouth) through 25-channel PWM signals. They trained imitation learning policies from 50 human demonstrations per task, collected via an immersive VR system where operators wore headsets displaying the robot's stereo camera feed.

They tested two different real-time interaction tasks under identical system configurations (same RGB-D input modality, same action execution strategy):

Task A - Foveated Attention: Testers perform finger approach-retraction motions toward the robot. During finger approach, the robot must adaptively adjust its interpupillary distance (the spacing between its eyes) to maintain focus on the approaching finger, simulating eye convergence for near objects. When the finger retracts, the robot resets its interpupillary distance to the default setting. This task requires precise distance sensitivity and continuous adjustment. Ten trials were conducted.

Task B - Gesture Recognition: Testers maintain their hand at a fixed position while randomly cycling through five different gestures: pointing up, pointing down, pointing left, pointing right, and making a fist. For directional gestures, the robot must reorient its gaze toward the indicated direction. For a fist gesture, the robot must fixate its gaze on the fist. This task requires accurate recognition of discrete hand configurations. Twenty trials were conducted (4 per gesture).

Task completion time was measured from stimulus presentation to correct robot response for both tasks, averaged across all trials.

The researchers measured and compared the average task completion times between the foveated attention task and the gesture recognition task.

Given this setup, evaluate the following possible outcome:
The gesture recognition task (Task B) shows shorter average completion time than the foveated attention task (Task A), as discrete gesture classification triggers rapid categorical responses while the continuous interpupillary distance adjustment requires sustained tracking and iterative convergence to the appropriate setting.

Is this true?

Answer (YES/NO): NO